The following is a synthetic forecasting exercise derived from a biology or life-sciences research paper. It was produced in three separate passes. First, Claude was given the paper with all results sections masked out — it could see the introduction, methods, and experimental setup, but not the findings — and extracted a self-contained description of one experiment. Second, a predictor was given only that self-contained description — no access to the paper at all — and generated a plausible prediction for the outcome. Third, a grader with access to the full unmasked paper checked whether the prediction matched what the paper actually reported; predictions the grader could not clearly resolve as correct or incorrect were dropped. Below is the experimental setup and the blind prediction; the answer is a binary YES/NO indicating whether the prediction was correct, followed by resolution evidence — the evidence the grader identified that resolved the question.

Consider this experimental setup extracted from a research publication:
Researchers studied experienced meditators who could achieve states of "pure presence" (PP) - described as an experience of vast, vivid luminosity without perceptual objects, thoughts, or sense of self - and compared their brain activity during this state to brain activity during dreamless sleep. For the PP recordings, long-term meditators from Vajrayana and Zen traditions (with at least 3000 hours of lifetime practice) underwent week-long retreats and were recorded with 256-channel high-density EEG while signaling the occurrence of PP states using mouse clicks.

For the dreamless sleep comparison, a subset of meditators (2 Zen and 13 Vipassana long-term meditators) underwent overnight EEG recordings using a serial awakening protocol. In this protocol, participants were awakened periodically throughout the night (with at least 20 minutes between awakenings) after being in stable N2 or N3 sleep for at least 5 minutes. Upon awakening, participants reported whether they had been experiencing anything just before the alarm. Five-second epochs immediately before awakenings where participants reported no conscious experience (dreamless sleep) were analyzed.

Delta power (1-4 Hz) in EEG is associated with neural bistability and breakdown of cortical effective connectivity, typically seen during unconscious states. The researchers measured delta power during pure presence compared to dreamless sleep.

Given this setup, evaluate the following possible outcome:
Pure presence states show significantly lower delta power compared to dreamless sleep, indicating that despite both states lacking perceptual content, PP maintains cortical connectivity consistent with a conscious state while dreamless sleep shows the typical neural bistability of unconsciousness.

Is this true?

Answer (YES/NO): YES